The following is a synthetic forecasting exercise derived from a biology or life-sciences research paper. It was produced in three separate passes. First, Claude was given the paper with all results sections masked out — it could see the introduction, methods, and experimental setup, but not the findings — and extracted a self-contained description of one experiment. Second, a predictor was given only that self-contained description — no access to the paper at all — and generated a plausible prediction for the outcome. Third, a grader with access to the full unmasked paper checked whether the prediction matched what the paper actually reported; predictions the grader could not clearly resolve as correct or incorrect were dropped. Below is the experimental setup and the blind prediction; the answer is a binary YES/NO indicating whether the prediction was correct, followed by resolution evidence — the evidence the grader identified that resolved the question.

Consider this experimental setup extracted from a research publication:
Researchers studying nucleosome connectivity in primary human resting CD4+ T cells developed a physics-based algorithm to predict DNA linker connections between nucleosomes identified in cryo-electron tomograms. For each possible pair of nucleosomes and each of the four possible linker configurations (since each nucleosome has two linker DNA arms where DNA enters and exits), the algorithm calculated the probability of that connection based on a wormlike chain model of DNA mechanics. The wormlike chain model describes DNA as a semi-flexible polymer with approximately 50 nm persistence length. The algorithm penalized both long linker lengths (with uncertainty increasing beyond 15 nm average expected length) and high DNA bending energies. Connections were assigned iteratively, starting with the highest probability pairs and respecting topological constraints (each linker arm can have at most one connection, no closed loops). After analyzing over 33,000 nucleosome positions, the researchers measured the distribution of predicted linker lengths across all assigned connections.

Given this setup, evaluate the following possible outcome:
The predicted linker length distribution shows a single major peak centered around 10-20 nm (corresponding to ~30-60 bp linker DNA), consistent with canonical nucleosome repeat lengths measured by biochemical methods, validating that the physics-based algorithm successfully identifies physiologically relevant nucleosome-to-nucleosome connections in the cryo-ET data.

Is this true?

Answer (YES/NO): YES